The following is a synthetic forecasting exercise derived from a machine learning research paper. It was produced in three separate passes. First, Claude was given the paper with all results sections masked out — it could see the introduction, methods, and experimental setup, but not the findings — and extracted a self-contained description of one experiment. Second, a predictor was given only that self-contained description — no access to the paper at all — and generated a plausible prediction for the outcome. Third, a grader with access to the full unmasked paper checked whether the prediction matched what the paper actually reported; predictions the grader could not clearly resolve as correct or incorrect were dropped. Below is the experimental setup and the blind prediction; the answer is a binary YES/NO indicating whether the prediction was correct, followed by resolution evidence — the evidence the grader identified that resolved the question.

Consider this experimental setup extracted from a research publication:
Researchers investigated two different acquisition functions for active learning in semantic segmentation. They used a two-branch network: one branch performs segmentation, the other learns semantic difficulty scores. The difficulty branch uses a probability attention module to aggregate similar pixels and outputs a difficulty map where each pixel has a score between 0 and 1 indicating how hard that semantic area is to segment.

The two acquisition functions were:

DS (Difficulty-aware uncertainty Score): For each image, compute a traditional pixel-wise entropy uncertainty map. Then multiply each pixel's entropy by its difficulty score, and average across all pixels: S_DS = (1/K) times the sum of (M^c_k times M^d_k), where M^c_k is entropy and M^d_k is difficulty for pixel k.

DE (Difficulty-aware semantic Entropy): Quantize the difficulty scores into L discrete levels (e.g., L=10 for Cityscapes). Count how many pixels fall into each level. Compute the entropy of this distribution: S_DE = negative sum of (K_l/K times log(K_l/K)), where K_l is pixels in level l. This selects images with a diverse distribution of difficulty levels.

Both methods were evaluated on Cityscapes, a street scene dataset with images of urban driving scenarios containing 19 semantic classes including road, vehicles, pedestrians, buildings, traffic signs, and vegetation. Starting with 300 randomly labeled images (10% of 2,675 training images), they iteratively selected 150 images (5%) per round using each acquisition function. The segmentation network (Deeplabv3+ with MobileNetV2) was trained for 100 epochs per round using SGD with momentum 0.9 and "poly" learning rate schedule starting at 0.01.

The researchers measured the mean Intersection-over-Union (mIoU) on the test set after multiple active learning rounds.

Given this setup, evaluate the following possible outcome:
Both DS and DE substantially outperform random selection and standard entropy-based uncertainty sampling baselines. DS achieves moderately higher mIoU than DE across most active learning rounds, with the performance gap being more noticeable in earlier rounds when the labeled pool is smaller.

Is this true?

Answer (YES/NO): NO